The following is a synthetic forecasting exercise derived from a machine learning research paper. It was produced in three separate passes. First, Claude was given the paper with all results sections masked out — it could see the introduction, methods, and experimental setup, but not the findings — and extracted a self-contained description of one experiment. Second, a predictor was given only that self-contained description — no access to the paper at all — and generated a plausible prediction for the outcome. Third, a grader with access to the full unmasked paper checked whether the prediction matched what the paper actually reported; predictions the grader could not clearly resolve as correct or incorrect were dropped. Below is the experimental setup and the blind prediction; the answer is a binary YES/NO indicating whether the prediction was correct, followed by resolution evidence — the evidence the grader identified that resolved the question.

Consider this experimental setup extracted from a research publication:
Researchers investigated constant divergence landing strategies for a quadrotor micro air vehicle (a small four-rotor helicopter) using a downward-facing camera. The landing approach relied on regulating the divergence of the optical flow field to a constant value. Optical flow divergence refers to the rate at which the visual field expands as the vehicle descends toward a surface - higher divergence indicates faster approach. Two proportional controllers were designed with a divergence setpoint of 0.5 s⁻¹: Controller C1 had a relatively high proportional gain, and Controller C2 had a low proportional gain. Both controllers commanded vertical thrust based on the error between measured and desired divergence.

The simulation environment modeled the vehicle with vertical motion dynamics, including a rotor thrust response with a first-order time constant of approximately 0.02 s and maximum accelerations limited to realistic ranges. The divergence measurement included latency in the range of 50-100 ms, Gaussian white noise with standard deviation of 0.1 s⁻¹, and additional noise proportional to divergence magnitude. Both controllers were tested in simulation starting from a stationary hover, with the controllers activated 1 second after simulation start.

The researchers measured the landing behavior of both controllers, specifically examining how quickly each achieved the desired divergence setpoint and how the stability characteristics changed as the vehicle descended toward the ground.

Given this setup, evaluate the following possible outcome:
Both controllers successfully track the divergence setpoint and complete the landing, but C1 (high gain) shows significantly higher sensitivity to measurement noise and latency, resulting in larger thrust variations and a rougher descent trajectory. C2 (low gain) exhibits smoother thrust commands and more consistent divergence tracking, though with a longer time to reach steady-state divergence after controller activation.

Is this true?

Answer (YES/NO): NO